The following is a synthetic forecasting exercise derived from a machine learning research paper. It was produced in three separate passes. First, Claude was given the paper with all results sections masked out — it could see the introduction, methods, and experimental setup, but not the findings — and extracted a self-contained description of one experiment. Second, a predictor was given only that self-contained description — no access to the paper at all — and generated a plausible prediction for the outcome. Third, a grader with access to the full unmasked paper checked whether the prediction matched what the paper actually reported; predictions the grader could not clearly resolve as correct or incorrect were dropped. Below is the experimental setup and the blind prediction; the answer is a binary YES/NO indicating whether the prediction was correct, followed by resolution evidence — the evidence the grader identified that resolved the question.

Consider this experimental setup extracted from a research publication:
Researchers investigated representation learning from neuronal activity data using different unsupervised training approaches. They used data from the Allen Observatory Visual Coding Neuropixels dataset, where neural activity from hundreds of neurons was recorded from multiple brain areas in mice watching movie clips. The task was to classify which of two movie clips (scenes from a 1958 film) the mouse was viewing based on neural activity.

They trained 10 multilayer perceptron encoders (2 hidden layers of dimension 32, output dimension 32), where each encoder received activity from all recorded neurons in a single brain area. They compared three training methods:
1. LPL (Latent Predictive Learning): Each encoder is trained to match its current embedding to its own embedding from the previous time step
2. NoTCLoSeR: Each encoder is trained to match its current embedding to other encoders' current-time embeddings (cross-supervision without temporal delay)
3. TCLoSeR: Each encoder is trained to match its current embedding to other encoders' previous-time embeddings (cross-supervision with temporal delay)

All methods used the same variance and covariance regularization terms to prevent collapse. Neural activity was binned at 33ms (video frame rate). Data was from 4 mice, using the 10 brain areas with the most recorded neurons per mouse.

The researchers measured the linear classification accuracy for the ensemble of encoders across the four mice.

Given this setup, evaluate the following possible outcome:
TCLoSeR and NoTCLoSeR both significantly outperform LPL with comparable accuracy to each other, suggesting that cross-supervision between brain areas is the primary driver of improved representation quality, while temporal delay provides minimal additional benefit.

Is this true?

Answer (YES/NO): NO